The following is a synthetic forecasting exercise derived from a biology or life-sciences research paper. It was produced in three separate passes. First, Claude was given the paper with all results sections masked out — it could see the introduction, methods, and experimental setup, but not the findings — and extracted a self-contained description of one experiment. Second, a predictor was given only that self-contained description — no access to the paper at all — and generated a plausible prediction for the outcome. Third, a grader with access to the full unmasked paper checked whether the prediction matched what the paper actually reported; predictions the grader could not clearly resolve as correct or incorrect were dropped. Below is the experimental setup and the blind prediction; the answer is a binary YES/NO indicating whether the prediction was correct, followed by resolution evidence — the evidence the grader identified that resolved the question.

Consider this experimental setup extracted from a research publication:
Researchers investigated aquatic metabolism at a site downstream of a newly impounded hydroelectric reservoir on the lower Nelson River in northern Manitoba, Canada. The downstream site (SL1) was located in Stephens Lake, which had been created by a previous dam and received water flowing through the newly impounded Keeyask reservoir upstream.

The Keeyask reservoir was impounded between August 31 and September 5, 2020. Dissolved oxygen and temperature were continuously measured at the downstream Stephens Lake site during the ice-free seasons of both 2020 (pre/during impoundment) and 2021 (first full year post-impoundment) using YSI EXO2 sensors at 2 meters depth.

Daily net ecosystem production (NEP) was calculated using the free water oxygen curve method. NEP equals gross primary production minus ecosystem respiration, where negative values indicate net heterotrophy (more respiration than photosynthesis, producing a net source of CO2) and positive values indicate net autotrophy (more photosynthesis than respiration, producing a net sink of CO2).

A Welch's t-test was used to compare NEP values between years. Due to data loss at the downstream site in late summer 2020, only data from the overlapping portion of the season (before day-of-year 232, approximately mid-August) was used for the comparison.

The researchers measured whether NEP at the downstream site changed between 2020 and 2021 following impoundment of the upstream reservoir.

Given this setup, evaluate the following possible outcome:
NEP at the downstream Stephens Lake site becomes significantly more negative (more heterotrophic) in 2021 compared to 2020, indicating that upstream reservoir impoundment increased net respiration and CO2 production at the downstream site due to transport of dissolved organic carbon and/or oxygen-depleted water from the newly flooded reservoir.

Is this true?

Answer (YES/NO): NO